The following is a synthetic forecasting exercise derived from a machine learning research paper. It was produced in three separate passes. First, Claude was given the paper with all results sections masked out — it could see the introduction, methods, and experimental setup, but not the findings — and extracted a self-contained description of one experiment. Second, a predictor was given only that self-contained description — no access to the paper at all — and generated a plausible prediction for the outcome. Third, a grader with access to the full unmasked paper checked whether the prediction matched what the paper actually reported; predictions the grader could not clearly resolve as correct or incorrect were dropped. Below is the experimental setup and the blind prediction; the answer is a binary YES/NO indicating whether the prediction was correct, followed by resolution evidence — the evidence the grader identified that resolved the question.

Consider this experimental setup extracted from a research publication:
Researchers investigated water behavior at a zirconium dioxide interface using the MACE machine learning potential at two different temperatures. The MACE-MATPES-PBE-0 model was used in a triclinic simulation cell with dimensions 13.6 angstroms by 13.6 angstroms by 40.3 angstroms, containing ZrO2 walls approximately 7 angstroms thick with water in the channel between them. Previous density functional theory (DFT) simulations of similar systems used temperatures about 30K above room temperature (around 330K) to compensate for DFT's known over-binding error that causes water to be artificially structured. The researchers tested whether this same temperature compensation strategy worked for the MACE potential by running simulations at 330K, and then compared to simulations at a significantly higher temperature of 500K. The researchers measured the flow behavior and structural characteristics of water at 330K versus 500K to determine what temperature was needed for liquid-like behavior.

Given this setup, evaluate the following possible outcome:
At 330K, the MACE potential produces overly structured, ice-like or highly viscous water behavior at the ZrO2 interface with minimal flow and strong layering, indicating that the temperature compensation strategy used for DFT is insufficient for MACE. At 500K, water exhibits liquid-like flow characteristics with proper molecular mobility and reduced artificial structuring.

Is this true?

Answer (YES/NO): YES